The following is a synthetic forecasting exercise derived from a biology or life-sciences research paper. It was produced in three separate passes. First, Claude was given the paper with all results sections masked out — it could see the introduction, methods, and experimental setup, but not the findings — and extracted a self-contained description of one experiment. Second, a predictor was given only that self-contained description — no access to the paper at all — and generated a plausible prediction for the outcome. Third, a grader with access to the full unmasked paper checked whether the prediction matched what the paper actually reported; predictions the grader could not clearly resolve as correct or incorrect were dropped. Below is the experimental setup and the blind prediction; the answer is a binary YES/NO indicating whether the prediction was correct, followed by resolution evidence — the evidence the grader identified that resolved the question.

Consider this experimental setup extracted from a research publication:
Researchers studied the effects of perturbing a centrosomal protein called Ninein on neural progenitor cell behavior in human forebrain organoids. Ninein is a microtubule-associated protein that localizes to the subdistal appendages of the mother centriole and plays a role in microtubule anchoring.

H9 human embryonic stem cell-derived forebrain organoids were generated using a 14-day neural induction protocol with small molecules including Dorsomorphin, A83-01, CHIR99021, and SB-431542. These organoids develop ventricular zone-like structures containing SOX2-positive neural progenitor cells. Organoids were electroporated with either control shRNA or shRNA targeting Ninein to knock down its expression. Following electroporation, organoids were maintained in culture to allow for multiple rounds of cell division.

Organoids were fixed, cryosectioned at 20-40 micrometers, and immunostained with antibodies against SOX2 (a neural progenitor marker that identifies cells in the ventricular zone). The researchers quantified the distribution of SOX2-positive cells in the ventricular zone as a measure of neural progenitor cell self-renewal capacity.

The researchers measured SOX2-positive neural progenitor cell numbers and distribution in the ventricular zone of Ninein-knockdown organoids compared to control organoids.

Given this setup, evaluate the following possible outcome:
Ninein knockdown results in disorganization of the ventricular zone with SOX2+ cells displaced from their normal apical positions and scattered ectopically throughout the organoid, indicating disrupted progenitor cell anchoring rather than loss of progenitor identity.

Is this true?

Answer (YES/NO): NO